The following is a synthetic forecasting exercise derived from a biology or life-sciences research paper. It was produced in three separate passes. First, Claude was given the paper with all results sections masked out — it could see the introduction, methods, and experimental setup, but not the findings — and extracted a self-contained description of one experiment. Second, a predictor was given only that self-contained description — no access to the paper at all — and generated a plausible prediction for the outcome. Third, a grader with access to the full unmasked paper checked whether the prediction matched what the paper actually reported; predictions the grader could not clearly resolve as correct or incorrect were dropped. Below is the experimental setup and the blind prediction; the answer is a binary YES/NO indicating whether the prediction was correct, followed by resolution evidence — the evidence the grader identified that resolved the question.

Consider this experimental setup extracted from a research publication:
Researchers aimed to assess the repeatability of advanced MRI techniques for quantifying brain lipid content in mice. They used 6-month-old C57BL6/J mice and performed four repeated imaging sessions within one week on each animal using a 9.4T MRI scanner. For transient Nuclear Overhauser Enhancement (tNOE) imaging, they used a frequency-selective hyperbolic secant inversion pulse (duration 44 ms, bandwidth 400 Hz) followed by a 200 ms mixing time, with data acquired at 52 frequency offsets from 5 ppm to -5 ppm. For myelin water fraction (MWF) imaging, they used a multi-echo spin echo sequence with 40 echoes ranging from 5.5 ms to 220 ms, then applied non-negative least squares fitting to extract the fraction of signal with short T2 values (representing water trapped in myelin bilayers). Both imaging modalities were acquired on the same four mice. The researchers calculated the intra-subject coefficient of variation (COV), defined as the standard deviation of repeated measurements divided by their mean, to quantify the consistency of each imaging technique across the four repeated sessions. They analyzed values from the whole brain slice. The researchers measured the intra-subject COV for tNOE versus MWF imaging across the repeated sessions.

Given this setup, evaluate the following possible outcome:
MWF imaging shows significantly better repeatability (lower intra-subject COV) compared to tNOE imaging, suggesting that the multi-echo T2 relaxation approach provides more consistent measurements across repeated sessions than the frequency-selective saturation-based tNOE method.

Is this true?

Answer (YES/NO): YES